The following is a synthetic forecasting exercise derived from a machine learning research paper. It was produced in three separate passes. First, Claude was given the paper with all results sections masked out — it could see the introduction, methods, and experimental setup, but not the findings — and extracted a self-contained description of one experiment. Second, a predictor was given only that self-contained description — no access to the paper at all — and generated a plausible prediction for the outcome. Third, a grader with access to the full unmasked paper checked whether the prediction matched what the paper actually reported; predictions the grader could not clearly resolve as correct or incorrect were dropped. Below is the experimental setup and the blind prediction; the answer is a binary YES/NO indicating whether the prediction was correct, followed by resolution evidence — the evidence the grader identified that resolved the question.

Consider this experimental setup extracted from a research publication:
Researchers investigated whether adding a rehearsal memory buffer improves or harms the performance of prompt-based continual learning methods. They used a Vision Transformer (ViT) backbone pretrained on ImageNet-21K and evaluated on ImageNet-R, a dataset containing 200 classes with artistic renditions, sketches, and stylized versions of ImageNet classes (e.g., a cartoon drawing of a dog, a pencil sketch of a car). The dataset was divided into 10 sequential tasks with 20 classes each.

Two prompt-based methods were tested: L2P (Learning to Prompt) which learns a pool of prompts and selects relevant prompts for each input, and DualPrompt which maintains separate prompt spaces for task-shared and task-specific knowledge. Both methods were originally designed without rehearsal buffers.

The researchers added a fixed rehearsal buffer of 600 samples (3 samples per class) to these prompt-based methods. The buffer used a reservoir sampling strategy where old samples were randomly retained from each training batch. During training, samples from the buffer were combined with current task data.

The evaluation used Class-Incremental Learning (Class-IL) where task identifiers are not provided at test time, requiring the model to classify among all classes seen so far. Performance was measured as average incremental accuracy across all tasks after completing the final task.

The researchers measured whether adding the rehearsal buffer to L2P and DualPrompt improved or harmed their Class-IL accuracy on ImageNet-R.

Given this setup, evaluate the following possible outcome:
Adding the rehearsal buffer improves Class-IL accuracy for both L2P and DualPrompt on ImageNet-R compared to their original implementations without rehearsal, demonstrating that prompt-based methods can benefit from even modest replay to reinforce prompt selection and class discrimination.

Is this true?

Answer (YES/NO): NO